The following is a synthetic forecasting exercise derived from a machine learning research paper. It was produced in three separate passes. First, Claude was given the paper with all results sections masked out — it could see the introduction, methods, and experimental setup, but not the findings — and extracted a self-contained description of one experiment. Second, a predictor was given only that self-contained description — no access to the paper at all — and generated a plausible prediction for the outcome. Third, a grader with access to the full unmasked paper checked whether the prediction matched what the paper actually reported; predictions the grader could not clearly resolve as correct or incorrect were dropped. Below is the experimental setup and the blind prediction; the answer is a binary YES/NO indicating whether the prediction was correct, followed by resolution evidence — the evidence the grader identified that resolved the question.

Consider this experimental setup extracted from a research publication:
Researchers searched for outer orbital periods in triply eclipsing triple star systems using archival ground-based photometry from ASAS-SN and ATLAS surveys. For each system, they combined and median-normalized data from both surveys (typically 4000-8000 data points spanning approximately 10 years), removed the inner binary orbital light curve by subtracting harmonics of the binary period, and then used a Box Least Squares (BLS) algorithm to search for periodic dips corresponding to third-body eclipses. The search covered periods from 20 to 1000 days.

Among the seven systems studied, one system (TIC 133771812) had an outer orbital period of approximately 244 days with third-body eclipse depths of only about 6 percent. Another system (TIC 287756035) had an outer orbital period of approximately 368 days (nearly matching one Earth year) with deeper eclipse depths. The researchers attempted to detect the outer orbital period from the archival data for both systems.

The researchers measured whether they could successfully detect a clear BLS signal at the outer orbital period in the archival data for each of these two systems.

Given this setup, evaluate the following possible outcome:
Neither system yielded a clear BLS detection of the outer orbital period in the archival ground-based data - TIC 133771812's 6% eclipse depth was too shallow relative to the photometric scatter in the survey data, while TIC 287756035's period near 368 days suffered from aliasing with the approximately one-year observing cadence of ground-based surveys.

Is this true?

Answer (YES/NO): NO